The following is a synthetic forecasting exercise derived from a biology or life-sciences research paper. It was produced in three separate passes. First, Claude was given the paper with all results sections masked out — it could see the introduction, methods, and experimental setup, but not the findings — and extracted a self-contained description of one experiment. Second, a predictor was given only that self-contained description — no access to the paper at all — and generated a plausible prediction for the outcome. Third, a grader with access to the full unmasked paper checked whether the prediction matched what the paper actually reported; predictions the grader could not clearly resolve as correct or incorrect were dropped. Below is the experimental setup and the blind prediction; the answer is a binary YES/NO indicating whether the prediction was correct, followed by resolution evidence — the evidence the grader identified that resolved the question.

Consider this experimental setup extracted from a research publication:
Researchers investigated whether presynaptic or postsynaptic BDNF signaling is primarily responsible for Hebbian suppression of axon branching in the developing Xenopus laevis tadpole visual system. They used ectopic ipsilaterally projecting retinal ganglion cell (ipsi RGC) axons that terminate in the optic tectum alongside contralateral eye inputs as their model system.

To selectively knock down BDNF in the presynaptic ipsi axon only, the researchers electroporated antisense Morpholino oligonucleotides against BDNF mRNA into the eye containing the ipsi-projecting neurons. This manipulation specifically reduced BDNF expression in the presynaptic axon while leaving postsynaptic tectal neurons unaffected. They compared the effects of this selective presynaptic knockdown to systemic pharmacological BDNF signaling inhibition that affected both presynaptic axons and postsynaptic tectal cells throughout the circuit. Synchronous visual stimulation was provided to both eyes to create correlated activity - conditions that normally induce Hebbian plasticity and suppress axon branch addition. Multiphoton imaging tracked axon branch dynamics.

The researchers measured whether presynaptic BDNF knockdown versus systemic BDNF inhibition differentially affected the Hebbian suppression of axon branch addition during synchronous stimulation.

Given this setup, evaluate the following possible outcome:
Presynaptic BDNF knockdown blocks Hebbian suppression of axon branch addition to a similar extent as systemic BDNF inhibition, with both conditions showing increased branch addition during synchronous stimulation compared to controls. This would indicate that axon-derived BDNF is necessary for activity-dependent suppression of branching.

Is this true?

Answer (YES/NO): NO